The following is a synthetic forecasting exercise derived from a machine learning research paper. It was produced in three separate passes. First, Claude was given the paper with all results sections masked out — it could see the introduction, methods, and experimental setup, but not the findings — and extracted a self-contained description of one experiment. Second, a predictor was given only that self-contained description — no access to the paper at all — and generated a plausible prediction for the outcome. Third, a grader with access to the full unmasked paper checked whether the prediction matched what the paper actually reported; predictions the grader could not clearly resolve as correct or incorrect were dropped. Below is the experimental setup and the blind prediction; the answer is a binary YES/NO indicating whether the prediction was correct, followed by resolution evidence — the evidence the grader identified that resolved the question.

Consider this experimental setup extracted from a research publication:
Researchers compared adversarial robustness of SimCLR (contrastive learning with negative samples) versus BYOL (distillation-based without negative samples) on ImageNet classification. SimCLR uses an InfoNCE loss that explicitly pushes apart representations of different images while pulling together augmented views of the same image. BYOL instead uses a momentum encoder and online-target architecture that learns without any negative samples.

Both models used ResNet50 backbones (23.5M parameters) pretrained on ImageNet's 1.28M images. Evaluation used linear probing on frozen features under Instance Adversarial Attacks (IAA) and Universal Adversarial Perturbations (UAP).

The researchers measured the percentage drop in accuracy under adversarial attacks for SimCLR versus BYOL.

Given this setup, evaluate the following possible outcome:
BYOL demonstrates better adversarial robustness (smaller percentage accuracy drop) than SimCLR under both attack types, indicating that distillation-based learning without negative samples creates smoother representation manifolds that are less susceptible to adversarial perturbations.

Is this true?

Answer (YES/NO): YES